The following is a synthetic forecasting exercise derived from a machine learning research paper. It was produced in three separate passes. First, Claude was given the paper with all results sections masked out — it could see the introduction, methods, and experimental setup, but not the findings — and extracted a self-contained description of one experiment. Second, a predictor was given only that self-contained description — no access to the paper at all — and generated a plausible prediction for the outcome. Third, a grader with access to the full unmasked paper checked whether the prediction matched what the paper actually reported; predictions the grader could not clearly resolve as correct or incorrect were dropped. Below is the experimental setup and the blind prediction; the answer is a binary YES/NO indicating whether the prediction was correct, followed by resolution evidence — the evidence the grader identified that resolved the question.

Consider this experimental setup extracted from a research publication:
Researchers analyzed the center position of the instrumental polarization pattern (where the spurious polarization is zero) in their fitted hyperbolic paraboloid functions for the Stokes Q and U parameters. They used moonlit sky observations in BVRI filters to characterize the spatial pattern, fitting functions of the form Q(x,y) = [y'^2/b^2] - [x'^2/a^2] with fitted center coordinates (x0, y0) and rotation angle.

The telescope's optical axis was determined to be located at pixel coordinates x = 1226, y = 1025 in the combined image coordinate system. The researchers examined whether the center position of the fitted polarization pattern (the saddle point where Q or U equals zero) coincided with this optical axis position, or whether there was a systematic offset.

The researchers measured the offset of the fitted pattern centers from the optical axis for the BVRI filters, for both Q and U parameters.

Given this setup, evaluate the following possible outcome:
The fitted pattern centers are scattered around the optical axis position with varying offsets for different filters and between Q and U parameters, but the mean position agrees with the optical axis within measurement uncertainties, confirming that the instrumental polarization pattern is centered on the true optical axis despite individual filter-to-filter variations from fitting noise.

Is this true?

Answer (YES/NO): NO